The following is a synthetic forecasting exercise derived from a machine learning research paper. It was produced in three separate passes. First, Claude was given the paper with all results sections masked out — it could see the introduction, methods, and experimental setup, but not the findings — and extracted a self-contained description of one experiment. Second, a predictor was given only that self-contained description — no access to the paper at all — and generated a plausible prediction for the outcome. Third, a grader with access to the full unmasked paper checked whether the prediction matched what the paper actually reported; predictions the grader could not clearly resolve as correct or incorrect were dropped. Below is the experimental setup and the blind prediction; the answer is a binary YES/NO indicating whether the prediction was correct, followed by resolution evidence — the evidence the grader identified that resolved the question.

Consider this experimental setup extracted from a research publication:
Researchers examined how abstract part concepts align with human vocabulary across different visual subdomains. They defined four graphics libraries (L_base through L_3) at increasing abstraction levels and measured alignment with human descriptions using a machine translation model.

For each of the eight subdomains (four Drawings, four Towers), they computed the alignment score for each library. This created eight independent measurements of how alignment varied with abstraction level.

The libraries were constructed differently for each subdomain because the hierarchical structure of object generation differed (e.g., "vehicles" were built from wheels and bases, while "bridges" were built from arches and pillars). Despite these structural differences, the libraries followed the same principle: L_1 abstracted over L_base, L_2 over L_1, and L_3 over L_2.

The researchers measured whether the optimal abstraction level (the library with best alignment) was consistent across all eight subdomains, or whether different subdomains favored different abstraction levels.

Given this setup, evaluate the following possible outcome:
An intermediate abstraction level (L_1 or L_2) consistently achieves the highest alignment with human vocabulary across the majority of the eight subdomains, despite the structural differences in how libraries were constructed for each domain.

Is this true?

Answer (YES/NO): YES